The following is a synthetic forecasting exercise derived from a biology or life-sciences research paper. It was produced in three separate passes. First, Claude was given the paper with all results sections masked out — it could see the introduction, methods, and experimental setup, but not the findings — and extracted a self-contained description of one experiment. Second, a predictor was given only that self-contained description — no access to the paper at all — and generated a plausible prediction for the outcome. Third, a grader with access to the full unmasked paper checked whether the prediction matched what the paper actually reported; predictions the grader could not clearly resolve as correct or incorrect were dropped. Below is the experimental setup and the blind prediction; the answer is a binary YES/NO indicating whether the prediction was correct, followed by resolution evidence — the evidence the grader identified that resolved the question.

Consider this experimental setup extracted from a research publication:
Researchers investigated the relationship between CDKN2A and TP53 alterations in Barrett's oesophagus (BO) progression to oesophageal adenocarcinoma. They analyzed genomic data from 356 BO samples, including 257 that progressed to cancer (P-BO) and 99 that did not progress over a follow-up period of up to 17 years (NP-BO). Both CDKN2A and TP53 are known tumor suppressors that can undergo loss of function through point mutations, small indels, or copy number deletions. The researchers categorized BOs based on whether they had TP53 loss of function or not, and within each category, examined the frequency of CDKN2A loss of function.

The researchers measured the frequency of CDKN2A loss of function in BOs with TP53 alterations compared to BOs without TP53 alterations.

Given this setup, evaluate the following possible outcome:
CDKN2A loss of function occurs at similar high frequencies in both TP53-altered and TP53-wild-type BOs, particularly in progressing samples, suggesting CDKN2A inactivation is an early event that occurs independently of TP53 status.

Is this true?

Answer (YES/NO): NO